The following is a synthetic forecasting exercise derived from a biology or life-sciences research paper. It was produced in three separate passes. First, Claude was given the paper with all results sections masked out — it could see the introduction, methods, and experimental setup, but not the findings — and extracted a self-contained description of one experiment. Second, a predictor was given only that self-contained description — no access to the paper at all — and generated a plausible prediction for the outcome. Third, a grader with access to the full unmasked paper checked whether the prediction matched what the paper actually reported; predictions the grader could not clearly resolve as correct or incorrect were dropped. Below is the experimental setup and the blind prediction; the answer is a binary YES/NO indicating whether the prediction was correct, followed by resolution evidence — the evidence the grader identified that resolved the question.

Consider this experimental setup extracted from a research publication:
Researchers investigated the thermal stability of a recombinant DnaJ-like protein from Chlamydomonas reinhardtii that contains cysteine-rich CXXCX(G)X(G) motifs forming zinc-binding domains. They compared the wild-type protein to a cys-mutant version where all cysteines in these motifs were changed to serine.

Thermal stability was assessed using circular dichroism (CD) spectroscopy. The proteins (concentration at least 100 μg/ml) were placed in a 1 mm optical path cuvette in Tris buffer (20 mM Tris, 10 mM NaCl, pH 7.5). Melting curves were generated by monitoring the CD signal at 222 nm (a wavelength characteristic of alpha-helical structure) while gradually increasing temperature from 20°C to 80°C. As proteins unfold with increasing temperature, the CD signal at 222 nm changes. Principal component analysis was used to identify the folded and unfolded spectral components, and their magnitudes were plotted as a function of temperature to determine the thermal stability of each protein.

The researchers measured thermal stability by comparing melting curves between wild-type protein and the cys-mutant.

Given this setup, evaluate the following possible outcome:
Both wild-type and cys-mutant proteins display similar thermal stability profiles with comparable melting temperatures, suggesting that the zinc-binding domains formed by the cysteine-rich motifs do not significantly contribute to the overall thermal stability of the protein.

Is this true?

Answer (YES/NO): NO